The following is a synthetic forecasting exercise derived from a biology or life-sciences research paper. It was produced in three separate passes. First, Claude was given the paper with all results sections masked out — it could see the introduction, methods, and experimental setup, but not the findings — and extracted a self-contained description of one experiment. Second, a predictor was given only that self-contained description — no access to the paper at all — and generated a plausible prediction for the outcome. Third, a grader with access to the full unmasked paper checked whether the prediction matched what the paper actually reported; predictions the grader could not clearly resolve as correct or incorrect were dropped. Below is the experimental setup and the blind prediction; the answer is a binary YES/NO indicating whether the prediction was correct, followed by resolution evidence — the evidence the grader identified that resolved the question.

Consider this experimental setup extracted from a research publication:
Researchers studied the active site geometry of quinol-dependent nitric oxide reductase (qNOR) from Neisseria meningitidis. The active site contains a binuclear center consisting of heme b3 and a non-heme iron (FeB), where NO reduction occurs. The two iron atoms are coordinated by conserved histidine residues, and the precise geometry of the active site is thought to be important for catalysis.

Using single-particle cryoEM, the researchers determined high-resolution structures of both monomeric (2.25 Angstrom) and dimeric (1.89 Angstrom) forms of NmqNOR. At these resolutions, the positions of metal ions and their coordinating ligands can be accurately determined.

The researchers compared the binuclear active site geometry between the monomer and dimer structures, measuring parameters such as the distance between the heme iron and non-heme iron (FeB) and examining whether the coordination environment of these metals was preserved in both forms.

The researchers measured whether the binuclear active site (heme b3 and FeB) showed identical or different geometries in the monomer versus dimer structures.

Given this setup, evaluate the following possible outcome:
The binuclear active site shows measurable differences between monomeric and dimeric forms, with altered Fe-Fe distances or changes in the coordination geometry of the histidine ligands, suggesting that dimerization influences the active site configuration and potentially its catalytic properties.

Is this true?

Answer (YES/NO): YES